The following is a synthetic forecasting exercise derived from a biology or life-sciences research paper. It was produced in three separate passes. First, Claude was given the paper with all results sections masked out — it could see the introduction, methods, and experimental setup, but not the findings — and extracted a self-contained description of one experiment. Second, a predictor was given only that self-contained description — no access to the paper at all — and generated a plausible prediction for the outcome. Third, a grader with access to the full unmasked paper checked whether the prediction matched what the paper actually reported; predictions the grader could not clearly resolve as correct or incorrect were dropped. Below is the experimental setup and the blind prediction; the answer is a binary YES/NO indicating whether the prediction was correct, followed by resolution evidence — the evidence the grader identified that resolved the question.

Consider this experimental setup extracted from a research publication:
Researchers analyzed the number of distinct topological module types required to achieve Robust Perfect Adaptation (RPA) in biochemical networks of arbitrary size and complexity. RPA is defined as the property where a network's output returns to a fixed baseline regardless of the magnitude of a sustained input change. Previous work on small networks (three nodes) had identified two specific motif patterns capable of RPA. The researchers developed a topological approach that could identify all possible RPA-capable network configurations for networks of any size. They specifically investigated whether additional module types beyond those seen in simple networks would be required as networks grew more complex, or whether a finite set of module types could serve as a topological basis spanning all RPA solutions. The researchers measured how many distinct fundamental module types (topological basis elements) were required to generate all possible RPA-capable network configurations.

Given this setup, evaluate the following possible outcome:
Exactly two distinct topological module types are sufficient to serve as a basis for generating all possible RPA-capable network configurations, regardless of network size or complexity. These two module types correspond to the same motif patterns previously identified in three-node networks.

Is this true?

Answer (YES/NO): YES